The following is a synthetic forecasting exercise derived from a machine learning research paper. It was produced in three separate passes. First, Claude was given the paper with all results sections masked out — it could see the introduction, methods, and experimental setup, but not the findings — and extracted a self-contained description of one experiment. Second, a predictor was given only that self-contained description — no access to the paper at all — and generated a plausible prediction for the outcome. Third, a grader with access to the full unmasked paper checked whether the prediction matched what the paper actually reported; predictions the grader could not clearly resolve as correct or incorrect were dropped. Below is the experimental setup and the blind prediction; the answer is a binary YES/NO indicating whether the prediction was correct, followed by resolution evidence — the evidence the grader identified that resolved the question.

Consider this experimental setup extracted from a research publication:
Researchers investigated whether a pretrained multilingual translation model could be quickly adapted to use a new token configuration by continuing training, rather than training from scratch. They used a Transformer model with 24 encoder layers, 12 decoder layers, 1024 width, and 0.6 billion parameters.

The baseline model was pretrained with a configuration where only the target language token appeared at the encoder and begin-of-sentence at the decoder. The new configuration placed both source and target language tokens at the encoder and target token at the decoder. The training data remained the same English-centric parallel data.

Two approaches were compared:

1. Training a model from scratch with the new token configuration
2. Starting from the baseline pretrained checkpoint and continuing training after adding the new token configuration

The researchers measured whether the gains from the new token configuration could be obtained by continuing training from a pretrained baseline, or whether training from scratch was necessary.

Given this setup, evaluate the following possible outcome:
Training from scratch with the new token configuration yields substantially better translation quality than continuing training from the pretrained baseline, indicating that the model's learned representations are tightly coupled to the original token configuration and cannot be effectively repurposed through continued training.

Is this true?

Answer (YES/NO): NO